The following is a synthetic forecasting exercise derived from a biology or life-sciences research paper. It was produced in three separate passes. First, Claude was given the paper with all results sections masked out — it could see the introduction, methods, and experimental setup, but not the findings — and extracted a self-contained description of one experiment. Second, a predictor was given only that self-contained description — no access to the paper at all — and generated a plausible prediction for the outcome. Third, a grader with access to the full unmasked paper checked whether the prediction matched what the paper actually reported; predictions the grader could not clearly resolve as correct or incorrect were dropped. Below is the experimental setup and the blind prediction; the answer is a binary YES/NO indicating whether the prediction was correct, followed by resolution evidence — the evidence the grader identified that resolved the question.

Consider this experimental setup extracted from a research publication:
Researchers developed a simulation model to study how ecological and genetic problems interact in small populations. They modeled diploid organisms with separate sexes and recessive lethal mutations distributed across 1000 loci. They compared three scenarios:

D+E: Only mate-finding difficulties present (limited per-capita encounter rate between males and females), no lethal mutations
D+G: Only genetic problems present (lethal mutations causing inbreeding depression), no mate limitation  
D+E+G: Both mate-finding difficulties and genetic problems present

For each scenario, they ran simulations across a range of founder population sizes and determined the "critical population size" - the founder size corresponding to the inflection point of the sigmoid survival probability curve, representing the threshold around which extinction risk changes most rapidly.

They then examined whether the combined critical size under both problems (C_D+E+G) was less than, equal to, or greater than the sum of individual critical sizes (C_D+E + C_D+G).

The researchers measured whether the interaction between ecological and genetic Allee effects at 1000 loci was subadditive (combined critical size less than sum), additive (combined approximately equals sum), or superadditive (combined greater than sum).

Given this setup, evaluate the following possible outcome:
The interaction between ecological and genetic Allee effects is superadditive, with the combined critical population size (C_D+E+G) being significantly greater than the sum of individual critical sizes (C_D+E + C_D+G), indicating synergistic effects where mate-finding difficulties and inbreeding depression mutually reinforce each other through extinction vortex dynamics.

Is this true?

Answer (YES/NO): NO